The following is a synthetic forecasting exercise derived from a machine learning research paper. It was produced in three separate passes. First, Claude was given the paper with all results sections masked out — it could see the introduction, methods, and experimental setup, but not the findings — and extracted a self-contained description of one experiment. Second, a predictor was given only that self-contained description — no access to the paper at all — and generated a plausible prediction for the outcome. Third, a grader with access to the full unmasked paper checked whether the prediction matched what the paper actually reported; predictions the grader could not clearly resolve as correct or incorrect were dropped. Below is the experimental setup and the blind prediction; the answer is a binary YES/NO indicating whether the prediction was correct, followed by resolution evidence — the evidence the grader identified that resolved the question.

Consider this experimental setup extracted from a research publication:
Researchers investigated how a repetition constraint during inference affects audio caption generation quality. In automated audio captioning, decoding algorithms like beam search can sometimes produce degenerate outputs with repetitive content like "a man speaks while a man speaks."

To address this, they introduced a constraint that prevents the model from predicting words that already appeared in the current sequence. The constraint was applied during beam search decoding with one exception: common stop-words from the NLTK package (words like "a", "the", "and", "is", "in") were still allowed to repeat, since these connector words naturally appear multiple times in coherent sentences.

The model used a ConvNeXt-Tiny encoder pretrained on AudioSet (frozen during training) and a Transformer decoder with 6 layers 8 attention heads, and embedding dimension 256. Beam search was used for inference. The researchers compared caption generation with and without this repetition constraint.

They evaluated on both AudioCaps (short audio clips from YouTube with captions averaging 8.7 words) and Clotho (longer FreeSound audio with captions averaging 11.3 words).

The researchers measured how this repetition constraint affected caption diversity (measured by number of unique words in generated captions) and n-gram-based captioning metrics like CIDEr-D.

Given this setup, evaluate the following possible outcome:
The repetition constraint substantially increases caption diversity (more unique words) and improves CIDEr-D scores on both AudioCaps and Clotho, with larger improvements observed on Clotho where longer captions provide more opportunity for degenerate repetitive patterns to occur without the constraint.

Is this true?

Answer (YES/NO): NO